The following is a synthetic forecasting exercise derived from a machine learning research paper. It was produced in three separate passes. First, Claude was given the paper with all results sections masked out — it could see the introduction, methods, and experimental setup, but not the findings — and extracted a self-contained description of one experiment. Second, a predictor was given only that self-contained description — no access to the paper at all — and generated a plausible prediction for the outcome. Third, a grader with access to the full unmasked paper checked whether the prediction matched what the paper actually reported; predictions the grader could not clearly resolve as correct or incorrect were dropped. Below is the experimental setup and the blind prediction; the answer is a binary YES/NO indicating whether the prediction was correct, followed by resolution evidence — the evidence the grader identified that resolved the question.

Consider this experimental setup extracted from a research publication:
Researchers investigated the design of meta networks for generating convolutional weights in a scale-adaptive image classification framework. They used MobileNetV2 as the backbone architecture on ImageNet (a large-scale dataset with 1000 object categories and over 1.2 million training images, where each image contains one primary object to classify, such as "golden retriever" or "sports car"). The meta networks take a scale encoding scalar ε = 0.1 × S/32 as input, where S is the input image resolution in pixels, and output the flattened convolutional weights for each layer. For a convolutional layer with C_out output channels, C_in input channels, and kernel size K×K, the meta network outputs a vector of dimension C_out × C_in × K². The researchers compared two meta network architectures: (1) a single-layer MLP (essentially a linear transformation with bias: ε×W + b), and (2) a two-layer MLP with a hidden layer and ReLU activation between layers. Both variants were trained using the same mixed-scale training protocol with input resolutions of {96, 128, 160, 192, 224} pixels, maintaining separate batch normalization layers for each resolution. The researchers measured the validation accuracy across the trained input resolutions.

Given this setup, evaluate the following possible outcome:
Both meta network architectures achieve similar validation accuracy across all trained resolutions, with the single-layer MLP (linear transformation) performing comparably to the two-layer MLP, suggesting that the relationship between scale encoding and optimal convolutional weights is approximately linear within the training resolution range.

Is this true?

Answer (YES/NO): NO